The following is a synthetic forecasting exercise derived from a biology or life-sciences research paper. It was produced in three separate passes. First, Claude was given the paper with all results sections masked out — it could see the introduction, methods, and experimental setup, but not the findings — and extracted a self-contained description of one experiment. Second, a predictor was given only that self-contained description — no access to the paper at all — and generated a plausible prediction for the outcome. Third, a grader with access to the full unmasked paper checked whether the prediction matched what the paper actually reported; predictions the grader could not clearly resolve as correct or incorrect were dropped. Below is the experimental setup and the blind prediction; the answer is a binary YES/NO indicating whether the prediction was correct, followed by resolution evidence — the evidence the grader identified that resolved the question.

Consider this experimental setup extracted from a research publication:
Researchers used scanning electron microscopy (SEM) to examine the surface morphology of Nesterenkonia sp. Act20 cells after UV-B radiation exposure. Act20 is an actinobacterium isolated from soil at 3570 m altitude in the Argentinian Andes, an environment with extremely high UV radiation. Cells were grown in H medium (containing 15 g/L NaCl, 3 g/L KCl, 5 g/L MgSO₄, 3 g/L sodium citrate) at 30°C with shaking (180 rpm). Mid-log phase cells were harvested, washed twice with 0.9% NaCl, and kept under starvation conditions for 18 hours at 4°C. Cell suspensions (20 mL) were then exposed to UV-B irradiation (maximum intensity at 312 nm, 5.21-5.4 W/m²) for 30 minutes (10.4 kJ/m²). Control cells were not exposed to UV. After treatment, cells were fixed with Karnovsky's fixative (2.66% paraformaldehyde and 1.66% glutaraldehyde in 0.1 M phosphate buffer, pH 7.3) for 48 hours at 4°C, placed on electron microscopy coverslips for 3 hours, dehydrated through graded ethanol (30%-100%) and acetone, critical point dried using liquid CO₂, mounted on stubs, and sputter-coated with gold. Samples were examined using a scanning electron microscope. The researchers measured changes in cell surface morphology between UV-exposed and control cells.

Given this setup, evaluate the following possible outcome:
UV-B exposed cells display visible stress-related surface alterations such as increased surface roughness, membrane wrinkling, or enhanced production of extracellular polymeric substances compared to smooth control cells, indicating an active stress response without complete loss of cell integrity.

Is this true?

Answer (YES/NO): NO